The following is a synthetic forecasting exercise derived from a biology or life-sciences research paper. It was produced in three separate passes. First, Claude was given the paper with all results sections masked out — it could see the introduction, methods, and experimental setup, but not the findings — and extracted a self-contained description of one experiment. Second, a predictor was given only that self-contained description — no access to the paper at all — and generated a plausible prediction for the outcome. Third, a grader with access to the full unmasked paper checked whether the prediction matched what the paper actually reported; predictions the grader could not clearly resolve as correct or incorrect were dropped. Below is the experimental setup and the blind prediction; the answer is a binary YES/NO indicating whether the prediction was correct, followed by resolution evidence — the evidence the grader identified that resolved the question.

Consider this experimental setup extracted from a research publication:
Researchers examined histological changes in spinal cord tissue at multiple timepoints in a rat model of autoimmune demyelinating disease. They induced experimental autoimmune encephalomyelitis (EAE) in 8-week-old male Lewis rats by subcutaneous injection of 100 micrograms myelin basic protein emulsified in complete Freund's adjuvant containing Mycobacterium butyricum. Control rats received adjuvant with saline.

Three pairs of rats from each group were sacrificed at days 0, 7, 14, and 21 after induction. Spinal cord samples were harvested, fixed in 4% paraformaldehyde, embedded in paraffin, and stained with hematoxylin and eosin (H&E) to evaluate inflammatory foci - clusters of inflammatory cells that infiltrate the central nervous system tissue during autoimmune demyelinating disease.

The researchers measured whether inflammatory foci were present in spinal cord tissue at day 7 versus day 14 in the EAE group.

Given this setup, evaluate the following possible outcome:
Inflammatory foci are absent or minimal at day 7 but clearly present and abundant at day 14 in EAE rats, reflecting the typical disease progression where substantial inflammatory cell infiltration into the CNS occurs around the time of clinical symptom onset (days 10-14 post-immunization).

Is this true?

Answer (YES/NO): YES